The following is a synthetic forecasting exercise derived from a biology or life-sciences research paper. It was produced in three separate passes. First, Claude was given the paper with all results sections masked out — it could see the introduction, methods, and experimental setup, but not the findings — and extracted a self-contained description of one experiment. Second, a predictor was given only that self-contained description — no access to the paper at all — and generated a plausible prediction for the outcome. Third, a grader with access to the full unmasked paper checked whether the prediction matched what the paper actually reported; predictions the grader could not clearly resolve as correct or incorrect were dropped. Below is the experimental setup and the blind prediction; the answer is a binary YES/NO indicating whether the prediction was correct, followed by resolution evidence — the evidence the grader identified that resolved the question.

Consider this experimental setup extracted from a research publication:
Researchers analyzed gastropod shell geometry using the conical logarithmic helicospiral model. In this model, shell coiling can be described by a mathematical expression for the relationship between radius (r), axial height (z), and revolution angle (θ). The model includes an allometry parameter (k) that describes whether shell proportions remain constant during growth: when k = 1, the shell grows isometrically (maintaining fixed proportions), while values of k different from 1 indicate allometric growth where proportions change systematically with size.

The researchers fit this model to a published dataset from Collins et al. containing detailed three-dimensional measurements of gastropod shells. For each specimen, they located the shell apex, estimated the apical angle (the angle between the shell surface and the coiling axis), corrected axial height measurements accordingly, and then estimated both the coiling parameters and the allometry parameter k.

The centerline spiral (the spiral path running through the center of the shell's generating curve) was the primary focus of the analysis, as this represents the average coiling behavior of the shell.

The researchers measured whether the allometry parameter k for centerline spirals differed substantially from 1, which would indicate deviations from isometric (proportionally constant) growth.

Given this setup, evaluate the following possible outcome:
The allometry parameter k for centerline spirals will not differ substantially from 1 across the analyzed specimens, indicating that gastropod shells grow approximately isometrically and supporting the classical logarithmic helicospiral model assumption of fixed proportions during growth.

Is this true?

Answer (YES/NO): YES